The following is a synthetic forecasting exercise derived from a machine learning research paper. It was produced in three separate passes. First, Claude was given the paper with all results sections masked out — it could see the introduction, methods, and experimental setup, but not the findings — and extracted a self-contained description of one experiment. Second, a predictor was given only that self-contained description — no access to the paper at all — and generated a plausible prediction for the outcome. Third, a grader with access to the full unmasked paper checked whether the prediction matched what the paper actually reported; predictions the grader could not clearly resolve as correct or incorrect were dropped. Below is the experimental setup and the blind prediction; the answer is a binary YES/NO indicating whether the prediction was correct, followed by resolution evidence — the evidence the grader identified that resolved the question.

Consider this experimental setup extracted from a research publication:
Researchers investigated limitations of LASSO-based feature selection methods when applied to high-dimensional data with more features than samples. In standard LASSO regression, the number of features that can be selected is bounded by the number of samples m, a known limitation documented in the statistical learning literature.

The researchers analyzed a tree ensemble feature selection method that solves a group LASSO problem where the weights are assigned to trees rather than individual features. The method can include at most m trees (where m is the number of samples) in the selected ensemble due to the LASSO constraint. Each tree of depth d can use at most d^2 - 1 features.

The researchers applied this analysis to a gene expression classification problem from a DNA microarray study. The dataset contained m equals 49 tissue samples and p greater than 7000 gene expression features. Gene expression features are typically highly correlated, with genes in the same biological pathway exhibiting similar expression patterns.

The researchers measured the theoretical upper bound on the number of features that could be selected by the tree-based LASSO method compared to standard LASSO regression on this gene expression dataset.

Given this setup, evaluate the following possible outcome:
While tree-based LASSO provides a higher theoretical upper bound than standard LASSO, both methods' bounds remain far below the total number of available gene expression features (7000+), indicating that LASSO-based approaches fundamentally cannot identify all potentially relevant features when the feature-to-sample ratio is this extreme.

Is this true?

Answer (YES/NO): NO